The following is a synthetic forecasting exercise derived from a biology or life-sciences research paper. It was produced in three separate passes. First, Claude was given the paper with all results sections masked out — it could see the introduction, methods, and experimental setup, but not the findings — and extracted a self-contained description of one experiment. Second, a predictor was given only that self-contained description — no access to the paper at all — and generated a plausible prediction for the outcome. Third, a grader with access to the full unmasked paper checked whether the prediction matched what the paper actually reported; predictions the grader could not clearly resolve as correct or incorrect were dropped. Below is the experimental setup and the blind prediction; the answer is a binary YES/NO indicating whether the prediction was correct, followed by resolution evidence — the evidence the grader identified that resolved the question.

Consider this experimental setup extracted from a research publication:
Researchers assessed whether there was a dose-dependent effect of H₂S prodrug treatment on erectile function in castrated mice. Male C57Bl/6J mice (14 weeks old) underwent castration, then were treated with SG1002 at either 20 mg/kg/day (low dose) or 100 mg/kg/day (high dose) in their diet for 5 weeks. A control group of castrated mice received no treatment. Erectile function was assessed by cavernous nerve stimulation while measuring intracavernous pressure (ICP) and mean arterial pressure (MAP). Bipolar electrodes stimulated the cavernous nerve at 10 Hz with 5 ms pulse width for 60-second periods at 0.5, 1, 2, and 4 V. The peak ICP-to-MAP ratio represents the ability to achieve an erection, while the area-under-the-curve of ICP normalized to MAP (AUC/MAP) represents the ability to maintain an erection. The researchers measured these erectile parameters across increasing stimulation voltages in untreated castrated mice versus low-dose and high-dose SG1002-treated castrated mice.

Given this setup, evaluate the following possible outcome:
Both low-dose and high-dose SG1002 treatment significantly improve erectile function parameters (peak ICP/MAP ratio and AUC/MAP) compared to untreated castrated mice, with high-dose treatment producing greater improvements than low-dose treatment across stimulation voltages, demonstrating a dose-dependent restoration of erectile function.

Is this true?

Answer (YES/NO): NO